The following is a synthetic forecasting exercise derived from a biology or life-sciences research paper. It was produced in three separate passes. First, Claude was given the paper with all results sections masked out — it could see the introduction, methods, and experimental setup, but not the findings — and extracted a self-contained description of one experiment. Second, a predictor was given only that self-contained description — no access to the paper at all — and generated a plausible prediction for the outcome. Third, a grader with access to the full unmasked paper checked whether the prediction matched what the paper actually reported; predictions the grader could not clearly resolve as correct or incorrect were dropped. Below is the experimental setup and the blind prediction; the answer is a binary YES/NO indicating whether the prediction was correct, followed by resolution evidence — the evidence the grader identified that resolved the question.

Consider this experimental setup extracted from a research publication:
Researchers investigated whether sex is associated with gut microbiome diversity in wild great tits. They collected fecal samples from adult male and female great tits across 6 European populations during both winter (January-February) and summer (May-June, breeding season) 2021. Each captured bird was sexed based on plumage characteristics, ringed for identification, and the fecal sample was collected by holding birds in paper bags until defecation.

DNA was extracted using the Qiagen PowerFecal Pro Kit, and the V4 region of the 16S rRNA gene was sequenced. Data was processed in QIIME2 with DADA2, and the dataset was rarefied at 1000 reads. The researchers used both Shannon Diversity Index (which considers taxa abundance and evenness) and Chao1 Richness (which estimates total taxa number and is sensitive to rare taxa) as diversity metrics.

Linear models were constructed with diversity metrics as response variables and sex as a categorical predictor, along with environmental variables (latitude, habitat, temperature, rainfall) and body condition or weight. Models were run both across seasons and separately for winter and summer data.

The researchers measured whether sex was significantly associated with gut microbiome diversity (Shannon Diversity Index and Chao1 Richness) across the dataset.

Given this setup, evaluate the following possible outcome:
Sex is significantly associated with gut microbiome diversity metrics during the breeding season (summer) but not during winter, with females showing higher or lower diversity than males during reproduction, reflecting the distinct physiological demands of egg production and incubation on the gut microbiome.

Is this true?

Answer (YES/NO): NO